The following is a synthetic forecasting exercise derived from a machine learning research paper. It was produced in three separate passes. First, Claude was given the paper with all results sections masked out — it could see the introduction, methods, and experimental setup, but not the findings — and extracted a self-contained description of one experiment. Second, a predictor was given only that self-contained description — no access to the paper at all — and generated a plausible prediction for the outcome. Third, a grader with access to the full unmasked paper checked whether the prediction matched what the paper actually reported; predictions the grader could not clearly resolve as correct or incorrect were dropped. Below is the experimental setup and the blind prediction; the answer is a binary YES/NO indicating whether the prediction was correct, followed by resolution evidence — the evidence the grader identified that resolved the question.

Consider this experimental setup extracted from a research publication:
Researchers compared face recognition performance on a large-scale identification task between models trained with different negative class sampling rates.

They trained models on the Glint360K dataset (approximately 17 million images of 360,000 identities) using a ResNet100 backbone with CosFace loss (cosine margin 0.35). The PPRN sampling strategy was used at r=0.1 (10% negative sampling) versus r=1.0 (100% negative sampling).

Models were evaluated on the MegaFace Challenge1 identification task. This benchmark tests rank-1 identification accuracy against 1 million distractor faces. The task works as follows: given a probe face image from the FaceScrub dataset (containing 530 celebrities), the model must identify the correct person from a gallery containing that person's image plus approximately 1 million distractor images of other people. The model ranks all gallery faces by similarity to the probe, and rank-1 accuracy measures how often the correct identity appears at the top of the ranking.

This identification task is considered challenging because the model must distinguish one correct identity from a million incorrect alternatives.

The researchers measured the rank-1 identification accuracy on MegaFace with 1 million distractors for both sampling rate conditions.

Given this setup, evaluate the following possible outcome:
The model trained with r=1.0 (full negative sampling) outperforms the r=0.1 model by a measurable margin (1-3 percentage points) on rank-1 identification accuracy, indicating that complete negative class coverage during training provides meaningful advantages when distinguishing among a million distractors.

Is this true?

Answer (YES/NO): NO